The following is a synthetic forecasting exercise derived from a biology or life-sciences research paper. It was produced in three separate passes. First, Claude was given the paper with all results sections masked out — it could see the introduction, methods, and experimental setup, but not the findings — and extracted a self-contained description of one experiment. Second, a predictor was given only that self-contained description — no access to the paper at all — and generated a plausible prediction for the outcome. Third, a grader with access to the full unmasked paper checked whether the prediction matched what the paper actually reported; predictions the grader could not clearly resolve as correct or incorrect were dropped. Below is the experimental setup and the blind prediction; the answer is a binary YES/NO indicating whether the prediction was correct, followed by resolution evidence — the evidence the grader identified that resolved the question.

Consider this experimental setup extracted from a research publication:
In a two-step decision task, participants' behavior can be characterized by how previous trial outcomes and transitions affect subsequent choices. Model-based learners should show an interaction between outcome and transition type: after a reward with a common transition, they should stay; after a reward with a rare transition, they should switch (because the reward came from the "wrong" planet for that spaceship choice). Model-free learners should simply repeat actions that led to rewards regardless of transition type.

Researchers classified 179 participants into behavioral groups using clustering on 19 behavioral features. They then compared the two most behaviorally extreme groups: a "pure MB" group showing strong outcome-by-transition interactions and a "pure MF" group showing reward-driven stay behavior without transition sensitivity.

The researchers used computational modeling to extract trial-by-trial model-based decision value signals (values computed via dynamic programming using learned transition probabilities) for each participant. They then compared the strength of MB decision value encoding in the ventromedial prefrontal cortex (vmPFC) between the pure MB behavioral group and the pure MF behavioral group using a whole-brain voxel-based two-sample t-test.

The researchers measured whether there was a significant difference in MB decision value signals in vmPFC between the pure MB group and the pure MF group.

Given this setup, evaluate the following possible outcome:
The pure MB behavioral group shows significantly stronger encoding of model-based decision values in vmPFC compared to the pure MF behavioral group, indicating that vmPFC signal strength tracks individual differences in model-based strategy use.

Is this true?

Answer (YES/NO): YES